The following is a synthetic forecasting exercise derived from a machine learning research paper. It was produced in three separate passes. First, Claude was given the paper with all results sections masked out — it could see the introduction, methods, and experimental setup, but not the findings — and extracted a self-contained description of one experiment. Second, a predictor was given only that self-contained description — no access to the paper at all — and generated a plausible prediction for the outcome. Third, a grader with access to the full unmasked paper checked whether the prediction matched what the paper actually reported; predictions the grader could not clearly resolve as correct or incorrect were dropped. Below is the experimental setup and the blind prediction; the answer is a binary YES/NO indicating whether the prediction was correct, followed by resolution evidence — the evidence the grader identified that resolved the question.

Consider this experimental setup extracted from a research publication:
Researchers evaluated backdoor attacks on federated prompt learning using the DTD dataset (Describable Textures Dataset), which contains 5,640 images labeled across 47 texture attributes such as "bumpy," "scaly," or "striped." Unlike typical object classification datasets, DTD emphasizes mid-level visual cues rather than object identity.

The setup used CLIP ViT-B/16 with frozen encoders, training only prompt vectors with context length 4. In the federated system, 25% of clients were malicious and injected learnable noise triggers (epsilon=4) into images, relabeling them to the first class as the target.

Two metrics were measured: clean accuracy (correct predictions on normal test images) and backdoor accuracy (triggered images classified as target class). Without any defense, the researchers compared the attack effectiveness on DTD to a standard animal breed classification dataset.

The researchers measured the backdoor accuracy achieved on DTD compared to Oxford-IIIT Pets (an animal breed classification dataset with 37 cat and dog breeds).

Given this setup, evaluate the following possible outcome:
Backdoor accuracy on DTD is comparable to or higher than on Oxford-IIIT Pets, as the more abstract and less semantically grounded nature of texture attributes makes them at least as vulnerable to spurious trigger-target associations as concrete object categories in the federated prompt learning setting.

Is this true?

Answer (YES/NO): YES